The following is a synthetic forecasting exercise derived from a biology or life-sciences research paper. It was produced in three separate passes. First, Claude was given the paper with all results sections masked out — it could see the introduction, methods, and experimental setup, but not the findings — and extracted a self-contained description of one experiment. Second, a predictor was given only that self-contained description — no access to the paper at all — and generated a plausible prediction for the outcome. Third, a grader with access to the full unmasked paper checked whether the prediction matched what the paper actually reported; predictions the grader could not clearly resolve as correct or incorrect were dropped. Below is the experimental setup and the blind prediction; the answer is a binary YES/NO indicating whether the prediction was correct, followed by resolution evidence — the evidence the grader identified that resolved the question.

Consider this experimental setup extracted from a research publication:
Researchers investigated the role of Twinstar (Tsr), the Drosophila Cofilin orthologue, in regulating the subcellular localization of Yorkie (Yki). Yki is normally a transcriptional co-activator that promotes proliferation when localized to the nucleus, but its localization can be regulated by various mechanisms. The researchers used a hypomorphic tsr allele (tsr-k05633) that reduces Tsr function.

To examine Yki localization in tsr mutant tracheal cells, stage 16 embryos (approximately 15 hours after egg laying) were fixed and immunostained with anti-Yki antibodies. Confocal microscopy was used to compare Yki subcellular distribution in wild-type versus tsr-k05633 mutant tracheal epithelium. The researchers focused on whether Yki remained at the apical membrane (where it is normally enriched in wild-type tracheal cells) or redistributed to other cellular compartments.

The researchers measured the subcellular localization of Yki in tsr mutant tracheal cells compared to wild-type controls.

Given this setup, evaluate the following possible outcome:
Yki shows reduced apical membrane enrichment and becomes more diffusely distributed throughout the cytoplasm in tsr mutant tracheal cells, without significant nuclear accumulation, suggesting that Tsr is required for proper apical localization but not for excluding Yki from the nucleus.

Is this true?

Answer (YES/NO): NO